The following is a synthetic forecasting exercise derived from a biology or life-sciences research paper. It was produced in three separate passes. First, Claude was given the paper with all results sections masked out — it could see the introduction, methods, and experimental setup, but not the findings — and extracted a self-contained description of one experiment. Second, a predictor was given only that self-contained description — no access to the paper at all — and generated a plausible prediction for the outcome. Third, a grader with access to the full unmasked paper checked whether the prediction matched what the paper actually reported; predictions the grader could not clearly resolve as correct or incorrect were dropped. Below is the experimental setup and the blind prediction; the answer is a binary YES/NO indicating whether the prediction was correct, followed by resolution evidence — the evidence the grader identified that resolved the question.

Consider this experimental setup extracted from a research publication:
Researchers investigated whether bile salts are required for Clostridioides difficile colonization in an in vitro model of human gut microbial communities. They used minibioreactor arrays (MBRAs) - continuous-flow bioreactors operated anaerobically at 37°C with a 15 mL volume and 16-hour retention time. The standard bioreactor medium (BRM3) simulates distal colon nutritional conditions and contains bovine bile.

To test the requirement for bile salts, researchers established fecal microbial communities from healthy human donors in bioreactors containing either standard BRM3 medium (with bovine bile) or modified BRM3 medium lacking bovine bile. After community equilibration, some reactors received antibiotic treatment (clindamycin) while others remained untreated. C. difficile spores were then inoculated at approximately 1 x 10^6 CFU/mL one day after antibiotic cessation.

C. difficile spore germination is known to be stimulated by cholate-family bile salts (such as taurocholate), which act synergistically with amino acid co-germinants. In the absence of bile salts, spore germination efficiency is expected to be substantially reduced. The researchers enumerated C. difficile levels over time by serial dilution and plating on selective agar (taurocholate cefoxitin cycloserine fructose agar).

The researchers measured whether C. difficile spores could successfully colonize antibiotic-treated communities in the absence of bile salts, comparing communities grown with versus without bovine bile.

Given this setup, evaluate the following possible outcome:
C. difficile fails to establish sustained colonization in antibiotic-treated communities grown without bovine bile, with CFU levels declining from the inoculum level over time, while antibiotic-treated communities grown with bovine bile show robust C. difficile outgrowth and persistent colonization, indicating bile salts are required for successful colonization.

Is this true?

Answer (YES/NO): NO